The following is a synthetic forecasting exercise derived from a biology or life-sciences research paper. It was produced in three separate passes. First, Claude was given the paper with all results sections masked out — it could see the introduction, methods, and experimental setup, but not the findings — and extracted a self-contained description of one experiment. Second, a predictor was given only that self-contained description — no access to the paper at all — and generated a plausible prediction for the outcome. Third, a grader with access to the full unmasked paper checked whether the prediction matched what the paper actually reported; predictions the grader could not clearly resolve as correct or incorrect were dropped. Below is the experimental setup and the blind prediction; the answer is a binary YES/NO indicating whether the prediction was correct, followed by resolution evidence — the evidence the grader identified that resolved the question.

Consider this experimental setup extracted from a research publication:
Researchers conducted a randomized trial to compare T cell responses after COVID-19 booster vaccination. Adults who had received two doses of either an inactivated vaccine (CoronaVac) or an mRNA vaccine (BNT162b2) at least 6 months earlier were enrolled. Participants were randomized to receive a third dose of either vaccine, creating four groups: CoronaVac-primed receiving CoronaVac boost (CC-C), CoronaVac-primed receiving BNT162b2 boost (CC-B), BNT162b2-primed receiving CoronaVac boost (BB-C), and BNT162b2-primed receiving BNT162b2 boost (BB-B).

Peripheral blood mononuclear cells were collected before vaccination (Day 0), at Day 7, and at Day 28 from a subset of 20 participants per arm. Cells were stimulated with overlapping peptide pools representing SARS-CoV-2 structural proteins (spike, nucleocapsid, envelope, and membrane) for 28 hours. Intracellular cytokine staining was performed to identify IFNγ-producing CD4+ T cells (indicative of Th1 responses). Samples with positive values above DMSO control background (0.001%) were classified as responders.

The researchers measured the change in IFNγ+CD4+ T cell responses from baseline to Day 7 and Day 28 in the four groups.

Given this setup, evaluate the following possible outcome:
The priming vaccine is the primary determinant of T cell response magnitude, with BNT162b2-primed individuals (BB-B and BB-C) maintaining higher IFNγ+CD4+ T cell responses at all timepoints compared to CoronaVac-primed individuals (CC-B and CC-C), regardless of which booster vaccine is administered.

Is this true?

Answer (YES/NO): NO